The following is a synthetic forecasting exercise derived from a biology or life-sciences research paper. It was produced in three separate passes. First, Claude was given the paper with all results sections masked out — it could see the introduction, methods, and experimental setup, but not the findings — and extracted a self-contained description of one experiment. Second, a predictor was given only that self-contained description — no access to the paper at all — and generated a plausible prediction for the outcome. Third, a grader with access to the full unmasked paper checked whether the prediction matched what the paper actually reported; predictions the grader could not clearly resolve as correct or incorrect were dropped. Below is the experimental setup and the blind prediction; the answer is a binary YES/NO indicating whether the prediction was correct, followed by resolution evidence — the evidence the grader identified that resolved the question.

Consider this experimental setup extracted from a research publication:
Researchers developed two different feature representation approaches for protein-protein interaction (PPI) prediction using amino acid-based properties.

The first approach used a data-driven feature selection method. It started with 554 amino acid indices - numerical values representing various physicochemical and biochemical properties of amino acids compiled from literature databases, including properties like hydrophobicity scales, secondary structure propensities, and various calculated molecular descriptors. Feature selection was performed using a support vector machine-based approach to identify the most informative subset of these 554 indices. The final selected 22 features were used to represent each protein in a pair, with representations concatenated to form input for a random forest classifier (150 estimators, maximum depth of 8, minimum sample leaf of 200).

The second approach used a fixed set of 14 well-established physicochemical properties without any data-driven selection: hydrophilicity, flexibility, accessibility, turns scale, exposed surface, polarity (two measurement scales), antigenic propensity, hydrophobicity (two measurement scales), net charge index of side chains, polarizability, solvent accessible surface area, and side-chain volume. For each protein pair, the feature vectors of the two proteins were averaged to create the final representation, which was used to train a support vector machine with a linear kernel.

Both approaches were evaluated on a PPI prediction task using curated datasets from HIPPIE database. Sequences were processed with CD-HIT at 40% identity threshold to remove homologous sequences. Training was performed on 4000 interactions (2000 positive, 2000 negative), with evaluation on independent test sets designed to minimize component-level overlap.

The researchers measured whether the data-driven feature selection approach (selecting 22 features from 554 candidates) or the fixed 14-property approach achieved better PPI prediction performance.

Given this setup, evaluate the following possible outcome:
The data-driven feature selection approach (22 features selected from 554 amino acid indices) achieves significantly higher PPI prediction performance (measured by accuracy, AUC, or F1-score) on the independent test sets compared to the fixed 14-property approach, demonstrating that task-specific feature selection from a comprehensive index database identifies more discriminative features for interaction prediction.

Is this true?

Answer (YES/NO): NO